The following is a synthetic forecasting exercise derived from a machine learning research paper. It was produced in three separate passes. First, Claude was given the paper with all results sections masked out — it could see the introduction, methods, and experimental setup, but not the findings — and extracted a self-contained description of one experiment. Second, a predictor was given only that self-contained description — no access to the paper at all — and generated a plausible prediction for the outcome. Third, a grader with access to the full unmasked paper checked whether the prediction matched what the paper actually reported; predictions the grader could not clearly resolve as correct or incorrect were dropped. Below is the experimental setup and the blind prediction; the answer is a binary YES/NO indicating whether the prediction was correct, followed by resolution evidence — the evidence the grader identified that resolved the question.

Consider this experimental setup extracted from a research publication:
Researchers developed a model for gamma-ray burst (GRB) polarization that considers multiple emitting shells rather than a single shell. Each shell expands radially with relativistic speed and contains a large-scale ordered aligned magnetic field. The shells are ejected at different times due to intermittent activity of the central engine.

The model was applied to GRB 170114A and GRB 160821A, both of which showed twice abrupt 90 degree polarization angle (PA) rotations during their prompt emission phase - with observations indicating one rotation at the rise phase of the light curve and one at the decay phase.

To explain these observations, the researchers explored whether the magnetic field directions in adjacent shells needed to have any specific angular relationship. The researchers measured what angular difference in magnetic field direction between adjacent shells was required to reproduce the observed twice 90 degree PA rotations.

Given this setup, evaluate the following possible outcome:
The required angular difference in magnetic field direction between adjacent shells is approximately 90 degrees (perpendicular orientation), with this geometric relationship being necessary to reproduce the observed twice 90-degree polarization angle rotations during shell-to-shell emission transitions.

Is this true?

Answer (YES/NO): YES